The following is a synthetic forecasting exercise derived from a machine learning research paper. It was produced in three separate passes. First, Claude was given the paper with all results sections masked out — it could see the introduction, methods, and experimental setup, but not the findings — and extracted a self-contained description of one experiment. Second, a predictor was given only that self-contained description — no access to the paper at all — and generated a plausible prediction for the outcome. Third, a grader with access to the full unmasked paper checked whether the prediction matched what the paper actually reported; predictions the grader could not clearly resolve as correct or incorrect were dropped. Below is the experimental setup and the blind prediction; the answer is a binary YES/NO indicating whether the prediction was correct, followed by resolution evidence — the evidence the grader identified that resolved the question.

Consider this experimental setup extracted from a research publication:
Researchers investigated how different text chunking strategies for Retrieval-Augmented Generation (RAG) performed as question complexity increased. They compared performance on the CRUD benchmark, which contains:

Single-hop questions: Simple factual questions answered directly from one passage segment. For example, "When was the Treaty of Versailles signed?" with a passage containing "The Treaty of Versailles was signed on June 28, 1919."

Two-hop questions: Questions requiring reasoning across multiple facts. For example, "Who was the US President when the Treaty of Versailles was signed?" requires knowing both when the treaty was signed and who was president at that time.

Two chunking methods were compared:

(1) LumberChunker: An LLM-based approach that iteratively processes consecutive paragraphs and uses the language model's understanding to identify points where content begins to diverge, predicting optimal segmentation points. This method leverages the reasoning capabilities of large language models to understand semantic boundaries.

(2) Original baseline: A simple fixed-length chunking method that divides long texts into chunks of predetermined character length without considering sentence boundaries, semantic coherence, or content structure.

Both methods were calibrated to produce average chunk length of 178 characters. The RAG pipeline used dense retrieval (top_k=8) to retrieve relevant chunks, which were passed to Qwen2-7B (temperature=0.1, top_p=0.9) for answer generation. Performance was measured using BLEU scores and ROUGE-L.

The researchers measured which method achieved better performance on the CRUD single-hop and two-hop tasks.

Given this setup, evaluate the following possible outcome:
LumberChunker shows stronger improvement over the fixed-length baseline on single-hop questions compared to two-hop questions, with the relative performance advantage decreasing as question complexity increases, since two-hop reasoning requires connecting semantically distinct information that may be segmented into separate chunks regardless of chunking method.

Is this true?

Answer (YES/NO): NO